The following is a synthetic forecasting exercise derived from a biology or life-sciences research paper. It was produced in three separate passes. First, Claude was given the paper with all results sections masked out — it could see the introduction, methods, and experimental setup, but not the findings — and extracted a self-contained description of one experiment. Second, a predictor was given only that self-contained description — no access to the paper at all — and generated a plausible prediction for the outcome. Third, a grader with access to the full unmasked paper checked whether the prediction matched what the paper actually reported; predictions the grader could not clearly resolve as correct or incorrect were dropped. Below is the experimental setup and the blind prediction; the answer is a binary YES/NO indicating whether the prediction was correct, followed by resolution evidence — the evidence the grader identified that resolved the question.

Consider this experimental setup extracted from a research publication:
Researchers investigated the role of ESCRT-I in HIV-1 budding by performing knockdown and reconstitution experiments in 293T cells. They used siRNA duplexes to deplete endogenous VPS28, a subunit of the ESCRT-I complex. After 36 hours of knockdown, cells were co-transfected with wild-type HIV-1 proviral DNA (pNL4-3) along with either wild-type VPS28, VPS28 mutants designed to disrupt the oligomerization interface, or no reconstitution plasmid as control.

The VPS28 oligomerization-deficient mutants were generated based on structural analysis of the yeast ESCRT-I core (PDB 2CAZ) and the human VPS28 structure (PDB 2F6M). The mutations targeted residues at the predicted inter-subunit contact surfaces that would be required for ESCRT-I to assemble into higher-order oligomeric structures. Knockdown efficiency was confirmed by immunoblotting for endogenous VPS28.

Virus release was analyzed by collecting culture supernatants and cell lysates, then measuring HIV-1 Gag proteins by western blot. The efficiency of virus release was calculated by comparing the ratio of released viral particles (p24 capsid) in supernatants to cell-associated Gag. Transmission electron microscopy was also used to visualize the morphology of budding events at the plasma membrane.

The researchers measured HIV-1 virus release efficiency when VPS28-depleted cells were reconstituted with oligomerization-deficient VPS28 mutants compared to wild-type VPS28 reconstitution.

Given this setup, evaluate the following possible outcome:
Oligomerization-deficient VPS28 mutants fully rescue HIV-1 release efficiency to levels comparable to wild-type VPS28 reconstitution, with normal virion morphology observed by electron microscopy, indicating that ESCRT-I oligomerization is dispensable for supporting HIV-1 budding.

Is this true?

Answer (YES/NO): NO